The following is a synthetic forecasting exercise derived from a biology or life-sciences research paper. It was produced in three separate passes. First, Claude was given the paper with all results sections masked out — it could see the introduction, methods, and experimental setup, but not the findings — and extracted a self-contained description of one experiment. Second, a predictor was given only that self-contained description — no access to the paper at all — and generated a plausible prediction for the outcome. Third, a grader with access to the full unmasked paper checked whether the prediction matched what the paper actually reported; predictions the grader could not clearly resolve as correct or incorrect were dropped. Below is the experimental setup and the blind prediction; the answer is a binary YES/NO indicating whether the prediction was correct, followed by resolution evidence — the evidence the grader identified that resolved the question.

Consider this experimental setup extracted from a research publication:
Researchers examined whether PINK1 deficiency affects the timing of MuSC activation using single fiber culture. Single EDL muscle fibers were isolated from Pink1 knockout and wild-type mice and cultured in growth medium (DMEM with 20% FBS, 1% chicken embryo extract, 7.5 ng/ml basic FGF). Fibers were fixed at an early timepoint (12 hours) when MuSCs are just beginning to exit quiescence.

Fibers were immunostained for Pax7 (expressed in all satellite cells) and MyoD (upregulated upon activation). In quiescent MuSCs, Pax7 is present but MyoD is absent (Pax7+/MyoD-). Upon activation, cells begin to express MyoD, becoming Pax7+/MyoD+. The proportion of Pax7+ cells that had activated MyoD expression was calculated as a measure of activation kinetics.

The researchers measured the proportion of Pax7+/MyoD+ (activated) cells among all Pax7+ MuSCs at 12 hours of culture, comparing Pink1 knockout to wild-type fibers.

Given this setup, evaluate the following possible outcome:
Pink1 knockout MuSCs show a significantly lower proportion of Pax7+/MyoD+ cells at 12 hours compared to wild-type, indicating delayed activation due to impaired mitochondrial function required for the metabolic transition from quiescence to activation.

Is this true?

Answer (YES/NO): NO